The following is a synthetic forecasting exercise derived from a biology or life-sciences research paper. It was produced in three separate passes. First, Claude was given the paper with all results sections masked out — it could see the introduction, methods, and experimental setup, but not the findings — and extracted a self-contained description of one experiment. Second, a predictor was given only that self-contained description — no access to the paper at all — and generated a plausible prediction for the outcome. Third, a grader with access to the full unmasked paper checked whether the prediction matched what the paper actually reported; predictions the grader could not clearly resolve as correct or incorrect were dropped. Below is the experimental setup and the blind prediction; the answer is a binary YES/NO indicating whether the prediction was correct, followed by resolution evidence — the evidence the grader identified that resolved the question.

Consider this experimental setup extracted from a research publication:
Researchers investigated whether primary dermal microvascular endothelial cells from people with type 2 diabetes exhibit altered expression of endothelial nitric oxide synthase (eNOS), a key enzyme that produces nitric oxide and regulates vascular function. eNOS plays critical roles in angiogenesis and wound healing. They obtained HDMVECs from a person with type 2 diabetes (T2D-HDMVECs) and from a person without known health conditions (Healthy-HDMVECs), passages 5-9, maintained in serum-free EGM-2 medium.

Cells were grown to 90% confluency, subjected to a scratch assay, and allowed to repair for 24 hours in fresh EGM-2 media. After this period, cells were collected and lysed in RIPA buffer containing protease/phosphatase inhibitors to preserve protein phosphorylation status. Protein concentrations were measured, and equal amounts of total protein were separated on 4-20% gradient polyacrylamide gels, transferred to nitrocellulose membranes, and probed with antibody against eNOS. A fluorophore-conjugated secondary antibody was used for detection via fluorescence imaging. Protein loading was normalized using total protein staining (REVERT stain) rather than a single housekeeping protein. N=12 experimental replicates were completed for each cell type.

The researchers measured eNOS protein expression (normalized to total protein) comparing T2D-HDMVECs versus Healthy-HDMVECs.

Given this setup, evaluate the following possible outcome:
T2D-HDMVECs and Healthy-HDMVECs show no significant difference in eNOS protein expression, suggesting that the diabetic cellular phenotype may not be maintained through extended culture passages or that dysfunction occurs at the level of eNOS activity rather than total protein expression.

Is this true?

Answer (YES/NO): NO